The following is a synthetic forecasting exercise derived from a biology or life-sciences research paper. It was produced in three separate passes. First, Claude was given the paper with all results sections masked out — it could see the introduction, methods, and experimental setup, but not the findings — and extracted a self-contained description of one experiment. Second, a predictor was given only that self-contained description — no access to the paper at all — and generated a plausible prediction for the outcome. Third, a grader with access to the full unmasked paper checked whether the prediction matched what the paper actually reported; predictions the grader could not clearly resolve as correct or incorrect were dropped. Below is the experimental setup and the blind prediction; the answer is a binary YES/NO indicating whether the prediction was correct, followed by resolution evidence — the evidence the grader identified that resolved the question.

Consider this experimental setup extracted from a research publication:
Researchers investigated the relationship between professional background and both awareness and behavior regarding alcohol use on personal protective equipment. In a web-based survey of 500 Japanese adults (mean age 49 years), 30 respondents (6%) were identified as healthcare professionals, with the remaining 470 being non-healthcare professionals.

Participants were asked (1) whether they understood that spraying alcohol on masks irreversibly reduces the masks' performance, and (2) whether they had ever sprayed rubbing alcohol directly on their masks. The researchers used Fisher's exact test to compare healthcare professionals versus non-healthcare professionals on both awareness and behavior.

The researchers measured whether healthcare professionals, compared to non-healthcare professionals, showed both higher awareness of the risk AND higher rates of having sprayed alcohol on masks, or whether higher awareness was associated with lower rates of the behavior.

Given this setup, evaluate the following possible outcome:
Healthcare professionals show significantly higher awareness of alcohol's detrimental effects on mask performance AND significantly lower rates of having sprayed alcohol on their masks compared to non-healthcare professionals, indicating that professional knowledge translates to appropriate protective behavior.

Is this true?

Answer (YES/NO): NO